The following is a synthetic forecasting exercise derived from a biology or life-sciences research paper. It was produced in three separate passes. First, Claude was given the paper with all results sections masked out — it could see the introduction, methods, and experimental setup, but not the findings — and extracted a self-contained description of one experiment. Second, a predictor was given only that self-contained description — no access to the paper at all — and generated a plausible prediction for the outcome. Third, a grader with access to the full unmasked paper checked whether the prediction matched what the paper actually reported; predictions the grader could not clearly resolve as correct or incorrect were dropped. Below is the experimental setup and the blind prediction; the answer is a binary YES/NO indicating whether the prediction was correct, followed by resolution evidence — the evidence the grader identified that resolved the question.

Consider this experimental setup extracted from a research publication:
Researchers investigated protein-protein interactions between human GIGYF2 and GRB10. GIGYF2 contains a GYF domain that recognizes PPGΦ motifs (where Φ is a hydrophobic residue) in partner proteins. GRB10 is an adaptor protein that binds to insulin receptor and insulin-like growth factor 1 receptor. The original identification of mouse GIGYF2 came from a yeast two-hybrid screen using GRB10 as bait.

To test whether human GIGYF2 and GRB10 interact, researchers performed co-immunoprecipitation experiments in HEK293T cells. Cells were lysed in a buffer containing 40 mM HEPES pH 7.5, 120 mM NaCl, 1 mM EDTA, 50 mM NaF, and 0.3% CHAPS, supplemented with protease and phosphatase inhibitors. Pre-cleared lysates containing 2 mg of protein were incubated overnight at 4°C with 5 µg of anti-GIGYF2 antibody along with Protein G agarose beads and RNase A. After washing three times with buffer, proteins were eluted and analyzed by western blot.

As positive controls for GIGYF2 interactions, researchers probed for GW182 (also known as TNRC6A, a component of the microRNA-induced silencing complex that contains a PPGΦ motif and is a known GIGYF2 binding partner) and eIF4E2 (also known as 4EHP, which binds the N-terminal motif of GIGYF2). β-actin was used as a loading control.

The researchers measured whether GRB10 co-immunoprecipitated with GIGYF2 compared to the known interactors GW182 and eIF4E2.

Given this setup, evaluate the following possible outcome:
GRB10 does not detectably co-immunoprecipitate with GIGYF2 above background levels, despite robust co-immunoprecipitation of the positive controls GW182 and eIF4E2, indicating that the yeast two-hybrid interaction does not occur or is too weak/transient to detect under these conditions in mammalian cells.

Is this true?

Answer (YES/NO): YES